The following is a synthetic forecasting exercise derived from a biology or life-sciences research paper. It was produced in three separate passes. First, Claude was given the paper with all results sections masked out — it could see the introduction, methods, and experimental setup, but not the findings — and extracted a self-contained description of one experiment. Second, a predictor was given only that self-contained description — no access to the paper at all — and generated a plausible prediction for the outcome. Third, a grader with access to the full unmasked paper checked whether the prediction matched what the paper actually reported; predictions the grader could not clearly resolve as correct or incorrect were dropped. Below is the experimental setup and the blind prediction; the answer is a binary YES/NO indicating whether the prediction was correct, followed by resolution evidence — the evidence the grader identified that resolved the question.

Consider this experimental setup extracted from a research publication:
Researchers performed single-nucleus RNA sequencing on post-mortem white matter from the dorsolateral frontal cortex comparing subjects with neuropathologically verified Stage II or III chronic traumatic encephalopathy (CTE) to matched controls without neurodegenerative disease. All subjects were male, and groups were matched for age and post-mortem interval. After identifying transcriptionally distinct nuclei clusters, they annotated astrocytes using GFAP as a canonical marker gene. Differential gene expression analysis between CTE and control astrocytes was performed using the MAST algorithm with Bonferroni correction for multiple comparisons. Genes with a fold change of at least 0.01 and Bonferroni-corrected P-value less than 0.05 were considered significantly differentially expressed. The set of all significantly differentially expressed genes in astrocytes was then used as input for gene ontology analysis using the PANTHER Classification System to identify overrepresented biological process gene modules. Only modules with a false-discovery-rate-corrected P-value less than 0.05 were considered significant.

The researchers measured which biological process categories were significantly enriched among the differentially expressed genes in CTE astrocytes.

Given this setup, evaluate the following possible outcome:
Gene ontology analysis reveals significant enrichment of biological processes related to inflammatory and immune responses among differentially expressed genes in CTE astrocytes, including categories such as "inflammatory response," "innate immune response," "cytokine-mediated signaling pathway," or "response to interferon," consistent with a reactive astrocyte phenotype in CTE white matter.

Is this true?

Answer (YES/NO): NO